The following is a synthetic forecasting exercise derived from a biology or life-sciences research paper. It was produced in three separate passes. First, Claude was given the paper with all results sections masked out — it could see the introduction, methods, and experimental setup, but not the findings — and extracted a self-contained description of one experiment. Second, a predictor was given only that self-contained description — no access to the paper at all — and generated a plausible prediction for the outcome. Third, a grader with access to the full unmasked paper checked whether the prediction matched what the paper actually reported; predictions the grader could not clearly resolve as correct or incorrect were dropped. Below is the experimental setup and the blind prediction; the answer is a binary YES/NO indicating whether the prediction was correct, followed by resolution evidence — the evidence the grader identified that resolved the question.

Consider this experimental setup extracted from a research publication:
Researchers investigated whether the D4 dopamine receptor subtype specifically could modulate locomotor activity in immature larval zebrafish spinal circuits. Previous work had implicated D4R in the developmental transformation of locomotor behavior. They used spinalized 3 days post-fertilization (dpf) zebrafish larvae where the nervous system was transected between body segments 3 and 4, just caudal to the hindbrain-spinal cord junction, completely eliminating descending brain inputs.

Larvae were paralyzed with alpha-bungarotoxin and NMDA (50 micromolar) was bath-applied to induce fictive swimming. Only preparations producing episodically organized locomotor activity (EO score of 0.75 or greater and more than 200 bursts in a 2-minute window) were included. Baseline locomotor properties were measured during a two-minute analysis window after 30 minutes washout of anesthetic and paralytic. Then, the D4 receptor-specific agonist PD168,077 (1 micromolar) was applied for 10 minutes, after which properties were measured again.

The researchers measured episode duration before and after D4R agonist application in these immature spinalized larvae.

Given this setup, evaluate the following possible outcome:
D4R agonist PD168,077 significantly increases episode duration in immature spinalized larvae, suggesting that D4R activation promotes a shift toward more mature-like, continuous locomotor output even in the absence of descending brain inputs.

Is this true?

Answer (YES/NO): NO